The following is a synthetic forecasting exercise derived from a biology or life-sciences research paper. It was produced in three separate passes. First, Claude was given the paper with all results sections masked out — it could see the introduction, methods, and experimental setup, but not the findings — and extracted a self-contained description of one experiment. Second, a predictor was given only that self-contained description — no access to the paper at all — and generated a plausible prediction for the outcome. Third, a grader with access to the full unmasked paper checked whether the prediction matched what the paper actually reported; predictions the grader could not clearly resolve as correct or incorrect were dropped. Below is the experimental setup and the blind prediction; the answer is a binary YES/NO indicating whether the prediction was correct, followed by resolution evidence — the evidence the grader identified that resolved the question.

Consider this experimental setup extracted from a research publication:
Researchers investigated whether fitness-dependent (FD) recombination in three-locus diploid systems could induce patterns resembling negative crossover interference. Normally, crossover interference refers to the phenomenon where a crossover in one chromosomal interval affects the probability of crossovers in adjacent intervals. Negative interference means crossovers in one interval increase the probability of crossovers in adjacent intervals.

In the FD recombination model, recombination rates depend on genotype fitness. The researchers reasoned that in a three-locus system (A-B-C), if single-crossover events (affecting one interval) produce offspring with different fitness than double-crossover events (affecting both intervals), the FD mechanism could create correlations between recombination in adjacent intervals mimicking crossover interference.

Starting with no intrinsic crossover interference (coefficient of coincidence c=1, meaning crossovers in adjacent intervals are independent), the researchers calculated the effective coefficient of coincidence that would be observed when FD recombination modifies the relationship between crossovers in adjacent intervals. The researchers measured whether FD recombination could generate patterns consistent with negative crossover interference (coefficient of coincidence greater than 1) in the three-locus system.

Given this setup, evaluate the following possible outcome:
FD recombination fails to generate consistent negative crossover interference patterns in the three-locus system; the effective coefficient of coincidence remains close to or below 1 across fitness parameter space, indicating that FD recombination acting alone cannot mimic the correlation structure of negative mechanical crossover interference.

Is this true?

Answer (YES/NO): NO